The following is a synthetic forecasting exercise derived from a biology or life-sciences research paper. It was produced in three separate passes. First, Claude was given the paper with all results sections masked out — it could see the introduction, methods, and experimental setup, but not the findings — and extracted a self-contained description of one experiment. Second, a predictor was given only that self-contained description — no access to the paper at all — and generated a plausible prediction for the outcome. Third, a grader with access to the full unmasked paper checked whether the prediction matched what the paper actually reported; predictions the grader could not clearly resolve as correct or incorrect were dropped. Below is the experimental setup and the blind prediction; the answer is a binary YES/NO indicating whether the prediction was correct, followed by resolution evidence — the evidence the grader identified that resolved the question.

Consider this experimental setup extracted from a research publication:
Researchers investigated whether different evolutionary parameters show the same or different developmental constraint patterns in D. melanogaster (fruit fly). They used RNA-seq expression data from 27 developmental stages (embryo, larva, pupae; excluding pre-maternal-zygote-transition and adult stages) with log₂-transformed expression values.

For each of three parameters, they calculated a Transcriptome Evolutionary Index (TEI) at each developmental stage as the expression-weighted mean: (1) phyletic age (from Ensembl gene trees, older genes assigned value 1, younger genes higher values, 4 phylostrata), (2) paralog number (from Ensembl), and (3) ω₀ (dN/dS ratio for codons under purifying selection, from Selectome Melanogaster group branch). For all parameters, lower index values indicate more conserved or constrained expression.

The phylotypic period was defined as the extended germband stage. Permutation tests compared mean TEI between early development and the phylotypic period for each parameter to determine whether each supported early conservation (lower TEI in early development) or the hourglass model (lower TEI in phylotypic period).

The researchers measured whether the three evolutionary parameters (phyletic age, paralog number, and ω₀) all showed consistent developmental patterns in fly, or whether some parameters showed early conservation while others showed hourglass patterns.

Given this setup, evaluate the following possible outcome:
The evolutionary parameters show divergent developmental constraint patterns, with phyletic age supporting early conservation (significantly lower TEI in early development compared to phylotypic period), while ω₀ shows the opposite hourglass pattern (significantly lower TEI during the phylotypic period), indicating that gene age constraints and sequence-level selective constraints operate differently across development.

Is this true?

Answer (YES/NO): NO